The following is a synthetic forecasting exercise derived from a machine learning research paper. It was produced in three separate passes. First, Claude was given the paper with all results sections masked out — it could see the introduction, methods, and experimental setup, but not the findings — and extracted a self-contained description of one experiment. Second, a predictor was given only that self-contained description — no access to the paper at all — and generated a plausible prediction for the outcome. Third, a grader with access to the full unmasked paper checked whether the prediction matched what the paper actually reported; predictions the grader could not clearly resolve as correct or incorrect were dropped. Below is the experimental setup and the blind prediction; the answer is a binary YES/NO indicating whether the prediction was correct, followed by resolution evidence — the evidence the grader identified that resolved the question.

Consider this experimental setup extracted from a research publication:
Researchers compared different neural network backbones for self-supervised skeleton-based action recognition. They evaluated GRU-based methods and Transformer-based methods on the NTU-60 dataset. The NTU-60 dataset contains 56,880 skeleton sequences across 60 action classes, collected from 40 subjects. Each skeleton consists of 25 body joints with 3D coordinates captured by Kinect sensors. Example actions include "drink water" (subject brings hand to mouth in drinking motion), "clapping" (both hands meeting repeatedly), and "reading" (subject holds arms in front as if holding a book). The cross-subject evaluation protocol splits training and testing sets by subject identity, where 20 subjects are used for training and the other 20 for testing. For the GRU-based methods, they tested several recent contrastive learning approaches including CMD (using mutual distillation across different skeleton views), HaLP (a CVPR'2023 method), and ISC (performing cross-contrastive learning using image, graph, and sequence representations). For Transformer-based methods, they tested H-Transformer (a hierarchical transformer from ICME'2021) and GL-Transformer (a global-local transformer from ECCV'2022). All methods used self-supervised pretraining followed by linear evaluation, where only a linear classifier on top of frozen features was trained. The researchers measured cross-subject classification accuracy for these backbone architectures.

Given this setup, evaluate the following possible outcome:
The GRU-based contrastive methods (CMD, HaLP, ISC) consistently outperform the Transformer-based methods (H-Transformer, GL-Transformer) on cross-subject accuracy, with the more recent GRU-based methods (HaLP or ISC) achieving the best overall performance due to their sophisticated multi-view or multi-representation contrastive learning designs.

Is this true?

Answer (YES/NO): NO